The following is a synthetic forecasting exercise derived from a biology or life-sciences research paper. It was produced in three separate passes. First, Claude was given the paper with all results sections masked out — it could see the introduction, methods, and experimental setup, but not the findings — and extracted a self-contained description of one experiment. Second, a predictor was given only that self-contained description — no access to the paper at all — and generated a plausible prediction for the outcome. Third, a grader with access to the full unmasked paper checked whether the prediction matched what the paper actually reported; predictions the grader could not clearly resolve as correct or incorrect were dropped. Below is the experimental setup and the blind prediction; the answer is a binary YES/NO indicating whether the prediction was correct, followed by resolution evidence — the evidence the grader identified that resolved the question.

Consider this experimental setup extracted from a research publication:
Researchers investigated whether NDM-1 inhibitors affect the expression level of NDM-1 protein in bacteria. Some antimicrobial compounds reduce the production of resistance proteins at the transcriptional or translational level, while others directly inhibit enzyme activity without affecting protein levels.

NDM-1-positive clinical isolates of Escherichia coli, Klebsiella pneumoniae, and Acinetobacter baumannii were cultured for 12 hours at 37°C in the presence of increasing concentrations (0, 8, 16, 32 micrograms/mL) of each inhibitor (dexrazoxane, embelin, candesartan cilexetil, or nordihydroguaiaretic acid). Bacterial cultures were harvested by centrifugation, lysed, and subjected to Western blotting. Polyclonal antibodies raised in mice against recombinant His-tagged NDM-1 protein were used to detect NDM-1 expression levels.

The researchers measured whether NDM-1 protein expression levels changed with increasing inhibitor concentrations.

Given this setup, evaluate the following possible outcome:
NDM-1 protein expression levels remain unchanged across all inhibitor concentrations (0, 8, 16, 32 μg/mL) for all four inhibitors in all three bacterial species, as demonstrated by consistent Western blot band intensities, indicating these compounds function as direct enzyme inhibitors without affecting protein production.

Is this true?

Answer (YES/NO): NO